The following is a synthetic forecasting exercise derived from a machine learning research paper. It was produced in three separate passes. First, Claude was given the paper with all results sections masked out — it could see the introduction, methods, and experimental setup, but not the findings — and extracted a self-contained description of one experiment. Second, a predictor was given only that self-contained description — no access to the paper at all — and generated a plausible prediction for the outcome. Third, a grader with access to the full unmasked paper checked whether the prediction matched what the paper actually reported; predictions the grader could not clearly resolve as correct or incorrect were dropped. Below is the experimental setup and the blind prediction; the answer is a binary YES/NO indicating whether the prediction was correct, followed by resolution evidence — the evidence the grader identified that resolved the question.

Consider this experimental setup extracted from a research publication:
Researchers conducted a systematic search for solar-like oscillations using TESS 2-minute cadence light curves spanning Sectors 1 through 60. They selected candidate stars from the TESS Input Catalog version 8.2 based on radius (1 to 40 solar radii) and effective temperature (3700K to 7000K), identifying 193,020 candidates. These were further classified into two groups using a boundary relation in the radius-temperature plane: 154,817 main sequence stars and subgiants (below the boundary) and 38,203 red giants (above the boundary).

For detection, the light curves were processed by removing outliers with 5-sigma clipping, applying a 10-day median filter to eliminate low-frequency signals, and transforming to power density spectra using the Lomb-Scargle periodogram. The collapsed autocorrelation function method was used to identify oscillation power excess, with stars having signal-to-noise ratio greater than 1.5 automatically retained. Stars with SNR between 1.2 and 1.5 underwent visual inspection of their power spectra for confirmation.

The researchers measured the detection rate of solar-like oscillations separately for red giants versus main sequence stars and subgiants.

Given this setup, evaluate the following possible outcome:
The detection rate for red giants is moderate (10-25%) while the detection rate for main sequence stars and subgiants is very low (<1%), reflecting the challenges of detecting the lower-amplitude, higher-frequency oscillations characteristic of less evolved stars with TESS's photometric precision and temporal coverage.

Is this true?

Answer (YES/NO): YES